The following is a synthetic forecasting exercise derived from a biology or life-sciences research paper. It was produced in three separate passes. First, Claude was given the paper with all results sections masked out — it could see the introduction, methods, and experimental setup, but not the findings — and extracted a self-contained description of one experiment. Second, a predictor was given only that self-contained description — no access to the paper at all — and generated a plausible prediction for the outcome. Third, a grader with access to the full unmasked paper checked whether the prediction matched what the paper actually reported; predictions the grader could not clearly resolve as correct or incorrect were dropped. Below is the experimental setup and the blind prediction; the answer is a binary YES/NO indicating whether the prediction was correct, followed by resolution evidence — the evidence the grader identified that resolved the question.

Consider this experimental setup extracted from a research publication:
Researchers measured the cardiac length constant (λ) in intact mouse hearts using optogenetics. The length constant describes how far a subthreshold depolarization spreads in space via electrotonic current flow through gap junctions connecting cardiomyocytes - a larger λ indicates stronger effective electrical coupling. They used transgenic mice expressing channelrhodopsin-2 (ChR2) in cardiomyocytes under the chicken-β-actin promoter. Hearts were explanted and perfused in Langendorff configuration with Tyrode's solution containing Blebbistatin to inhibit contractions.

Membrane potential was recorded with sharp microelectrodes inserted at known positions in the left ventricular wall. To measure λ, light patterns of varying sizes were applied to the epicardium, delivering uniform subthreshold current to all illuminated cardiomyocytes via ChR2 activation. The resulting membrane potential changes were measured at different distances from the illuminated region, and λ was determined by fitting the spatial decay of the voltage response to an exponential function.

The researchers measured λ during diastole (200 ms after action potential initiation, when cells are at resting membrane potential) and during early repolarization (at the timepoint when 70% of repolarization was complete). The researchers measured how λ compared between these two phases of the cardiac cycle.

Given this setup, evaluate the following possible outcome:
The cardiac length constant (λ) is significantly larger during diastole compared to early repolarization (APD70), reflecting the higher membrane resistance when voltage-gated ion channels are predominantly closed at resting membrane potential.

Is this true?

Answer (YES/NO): NO